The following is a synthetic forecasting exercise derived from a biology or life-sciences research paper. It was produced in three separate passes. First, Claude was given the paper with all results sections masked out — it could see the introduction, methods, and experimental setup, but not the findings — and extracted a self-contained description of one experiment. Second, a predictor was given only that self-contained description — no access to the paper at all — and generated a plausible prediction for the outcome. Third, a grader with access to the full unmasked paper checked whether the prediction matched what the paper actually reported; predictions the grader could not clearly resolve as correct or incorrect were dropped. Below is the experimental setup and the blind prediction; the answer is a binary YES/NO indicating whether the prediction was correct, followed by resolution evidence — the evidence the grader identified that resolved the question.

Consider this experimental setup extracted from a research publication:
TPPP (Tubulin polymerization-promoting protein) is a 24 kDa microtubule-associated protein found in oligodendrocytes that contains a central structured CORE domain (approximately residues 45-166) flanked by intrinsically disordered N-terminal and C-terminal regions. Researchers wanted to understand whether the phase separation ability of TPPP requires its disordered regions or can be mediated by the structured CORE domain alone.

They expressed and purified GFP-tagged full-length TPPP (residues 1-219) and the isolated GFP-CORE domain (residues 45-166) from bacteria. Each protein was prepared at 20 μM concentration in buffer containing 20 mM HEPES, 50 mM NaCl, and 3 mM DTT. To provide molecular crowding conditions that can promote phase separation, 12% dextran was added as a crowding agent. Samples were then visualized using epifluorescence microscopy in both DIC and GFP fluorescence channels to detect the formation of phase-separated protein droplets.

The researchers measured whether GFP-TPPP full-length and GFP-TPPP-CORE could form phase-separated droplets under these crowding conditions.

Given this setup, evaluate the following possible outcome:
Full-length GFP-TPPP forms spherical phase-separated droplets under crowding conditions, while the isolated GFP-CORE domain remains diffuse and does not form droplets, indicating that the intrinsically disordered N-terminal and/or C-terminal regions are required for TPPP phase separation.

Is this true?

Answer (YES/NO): YES